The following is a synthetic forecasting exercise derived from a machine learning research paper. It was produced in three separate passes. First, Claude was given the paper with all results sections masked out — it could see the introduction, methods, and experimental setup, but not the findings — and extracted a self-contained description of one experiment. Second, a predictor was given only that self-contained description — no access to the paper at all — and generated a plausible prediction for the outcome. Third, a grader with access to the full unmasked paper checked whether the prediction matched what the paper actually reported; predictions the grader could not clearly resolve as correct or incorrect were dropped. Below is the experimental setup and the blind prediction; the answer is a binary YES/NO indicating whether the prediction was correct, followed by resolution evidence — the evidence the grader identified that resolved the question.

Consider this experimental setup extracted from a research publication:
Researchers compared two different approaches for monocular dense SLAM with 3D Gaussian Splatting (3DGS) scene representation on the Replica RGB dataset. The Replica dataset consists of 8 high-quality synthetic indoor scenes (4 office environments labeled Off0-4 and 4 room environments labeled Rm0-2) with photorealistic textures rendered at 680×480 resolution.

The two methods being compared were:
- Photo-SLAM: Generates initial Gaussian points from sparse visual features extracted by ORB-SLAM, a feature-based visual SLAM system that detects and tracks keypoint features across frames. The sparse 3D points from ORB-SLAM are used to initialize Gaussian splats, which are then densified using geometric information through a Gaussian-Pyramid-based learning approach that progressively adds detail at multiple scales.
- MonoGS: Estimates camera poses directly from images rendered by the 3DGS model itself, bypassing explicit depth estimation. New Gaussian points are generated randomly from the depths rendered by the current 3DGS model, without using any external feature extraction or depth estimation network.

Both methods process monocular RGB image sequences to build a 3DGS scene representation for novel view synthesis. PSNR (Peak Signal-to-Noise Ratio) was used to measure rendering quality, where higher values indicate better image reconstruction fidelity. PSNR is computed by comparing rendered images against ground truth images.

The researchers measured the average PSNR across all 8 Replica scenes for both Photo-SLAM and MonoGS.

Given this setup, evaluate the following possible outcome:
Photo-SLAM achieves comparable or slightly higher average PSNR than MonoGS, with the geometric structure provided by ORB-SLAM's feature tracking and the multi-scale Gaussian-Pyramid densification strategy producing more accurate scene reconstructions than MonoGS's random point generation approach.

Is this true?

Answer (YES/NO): NO